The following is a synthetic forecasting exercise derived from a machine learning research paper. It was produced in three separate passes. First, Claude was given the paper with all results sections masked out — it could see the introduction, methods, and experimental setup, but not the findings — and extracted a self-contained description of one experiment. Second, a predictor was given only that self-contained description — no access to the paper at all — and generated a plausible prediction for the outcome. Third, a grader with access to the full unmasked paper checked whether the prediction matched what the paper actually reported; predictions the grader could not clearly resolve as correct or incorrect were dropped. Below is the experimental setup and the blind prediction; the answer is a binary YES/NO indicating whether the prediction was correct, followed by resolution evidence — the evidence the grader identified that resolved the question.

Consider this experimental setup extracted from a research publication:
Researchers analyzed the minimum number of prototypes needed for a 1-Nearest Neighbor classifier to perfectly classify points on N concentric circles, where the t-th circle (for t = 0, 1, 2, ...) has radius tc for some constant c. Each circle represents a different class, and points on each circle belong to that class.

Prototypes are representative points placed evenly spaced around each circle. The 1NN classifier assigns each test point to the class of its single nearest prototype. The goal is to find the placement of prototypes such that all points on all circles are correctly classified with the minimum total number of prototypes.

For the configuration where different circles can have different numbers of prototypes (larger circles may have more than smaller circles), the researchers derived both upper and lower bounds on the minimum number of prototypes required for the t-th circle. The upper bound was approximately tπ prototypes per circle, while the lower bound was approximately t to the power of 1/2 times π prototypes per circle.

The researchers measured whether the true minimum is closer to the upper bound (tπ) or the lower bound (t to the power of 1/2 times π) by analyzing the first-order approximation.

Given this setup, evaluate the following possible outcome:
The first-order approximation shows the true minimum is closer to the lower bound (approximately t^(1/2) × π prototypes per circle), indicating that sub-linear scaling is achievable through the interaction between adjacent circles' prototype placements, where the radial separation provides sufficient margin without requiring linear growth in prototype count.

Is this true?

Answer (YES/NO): NO